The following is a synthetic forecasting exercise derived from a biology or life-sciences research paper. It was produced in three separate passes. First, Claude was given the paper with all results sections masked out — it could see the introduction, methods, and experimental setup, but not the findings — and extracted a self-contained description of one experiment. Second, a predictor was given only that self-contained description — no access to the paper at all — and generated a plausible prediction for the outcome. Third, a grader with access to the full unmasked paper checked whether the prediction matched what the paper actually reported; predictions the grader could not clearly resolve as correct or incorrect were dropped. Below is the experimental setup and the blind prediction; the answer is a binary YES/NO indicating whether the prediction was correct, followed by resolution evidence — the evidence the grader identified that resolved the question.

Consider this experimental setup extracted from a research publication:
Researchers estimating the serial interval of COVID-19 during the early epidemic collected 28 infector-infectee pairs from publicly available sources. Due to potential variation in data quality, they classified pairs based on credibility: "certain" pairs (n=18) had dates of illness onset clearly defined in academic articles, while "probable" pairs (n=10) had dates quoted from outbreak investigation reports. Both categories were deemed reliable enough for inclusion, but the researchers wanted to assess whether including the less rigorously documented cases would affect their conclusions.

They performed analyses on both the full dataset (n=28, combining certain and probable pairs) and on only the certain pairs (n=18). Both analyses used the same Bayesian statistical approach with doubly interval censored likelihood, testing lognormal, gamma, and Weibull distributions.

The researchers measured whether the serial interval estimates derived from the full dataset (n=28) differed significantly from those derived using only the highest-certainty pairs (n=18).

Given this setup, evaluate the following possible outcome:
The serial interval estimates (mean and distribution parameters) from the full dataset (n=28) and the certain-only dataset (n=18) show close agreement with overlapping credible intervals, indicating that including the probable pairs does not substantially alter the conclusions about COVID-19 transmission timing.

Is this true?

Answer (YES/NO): YES